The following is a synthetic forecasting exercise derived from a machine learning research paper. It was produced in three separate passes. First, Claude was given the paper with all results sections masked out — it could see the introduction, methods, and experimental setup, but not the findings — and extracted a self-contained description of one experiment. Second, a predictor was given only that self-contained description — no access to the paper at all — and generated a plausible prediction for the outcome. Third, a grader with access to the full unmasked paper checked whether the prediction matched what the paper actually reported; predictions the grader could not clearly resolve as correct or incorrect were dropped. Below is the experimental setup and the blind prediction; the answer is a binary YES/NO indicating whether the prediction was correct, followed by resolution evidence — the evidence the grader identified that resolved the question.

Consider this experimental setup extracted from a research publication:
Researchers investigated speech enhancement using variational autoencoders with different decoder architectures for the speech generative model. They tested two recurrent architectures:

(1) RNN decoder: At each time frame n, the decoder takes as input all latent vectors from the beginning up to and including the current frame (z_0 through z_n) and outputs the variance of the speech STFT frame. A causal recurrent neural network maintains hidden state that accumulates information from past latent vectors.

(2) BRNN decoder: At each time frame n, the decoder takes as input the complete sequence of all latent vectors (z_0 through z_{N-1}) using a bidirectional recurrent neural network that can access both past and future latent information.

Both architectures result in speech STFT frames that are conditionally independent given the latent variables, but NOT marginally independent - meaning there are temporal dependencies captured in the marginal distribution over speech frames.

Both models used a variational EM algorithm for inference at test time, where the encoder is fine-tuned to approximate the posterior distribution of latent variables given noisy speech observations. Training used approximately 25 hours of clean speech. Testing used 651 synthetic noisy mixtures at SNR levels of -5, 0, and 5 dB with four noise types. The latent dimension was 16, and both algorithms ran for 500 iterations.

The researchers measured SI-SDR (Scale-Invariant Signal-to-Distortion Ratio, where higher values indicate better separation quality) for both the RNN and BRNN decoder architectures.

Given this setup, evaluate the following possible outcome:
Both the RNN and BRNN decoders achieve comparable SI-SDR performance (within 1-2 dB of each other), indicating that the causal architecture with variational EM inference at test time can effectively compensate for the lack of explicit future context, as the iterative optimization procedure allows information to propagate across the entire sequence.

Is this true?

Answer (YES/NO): YES